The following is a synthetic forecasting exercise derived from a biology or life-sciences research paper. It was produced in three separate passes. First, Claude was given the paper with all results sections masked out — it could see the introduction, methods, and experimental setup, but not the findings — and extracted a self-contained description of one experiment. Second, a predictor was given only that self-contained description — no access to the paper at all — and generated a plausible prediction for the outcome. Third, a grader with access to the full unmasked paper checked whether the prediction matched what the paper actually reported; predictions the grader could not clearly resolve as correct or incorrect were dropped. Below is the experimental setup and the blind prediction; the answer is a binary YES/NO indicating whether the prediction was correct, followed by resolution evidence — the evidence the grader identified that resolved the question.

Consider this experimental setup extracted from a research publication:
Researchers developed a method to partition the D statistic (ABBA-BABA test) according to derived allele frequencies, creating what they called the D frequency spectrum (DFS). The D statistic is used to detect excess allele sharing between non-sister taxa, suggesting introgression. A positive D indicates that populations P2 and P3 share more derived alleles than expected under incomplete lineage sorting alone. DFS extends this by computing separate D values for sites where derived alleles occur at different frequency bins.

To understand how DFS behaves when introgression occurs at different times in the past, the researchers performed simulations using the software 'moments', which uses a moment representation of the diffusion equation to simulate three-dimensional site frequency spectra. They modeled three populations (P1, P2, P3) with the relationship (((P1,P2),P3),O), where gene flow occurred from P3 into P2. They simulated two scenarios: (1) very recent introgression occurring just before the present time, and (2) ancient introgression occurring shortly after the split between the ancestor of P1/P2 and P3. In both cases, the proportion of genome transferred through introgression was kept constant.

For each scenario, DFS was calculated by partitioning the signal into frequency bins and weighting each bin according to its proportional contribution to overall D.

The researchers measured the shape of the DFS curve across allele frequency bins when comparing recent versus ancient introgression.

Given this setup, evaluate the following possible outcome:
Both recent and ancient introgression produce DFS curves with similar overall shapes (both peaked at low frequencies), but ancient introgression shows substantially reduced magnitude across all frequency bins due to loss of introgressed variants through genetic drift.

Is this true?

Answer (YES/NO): NO